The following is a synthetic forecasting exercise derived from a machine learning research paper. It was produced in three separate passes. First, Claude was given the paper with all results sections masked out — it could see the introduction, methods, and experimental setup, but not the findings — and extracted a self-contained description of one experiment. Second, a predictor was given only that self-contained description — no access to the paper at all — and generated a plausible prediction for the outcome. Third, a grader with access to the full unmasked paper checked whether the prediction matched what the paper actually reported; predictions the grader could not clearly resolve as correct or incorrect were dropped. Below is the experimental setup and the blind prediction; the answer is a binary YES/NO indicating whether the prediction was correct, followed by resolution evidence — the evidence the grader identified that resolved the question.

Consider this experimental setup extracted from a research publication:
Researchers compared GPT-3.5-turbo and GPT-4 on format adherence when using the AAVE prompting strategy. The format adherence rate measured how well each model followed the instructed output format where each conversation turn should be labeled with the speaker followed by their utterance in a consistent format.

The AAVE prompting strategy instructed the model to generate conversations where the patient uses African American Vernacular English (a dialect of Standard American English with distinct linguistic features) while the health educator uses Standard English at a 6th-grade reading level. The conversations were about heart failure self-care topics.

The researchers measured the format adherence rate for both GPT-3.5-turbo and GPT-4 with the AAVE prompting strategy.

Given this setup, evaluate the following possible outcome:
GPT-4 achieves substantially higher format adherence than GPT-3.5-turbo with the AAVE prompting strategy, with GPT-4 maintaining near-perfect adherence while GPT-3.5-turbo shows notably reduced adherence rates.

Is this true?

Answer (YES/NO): NO